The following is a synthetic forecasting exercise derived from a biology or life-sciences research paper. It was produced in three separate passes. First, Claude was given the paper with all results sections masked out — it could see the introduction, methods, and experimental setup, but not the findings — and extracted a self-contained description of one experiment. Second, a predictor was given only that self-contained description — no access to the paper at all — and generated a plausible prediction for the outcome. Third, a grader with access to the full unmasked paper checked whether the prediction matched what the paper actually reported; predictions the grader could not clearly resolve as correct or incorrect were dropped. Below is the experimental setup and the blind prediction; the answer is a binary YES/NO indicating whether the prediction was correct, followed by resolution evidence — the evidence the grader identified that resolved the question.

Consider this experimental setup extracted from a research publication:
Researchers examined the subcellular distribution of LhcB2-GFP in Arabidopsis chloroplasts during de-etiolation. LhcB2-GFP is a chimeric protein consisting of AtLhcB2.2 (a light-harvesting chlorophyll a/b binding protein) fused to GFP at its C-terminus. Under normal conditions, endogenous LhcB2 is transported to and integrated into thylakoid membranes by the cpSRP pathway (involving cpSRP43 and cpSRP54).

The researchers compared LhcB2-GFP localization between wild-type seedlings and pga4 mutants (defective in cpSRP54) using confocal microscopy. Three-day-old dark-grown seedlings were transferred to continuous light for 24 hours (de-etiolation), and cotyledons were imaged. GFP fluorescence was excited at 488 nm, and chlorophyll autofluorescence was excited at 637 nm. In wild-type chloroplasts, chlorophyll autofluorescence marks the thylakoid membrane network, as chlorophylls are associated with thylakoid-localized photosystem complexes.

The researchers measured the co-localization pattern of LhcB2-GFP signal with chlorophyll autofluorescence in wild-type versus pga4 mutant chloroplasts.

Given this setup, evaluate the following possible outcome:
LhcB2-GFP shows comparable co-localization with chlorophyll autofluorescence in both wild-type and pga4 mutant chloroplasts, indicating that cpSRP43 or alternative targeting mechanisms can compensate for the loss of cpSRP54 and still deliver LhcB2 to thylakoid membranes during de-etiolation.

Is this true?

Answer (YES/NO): NO